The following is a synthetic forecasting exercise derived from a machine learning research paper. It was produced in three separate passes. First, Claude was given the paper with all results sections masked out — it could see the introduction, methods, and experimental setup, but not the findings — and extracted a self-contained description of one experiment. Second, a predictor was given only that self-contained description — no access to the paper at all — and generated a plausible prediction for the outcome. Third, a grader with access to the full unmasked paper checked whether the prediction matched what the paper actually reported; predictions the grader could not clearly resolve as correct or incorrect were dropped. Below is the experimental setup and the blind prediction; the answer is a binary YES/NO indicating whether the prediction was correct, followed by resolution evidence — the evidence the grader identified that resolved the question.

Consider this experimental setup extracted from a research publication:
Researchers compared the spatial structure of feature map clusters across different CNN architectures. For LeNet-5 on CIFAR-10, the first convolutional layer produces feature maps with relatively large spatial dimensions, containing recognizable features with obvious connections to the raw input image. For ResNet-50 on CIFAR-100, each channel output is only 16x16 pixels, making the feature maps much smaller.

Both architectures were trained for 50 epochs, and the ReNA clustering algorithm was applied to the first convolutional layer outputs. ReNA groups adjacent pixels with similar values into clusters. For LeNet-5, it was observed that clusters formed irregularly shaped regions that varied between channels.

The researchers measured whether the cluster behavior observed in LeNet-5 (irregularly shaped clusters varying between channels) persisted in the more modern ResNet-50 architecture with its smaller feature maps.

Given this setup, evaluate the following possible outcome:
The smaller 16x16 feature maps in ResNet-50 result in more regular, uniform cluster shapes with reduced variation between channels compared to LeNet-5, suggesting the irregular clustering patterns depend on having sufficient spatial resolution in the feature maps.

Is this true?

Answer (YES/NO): NO